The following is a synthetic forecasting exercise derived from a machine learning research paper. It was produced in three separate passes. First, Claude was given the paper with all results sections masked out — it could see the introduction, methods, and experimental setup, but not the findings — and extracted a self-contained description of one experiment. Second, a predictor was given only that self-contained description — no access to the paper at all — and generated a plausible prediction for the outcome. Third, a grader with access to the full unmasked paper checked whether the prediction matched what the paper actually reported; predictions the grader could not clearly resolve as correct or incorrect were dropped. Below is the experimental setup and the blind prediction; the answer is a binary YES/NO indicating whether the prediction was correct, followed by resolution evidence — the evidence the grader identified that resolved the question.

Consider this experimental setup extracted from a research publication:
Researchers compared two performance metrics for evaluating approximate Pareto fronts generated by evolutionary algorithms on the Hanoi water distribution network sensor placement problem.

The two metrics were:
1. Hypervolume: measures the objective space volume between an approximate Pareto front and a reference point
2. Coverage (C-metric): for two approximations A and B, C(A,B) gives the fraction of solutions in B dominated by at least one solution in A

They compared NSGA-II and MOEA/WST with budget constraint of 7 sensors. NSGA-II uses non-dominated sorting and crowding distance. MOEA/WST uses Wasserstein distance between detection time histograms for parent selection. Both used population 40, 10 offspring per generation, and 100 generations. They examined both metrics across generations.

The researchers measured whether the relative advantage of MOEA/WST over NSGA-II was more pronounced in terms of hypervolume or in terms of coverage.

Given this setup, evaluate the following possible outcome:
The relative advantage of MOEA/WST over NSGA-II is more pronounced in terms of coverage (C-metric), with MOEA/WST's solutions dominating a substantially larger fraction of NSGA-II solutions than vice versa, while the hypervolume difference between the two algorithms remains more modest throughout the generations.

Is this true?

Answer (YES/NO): YES